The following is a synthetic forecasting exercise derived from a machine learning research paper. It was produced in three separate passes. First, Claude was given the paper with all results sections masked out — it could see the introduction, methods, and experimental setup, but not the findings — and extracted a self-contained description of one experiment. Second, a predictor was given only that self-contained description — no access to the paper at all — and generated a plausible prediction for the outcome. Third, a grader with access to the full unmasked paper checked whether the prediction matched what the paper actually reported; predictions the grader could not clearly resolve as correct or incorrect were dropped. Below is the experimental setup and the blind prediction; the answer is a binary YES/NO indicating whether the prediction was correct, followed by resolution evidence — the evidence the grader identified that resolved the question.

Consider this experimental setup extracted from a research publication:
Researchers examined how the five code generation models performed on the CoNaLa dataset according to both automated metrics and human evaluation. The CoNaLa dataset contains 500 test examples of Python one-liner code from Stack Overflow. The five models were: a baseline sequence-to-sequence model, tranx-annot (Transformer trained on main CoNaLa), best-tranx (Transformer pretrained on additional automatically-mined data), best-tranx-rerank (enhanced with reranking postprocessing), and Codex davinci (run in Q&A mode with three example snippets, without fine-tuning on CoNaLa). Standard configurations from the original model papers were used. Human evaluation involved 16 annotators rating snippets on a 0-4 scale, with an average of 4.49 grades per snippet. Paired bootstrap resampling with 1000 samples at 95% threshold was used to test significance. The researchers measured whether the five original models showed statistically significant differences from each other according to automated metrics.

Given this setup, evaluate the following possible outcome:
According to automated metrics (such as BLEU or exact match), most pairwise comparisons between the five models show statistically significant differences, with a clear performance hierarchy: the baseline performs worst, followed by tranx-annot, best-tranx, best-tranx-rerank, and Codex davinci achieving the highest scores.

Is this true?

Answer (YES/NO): NO